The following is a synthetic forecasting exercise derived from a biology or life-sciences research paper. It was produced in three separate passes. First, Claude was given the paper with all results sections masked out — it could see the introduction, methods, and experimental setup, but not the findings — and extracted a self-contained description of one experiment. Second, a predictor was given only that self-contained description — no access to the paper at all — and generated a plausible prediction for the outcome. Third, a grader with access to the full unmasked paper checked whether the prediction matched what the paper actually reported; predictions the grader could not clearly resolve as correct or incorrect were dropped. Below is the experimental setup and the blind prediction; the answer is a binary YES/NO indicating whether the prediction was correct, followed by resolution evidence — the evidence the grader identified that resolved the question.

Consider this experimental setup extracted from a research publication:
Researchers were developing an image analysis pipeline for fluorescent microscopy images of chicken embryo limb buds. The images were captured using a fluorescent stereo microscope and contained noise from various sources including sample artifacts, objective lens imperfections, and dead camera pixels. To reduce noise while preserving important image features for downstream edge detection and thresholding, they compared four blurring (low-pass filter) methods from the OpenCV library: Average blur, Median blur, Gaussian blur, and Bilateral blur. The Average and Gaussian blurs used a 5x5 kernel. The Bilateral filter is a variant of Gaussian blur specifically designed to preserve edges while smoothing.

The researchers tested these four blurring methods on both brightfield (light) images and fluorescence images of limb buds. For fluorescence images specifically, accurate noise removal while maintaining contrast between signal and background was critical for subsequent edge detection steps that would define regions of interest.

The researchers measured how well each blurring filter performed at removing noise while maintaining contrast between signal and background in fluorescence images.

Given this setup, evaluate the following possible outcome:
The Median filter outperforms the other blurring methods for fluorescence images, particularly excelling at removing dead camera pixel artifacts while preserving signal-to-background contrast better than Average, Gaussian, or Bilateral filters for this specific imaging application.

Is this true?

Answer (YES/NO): NO